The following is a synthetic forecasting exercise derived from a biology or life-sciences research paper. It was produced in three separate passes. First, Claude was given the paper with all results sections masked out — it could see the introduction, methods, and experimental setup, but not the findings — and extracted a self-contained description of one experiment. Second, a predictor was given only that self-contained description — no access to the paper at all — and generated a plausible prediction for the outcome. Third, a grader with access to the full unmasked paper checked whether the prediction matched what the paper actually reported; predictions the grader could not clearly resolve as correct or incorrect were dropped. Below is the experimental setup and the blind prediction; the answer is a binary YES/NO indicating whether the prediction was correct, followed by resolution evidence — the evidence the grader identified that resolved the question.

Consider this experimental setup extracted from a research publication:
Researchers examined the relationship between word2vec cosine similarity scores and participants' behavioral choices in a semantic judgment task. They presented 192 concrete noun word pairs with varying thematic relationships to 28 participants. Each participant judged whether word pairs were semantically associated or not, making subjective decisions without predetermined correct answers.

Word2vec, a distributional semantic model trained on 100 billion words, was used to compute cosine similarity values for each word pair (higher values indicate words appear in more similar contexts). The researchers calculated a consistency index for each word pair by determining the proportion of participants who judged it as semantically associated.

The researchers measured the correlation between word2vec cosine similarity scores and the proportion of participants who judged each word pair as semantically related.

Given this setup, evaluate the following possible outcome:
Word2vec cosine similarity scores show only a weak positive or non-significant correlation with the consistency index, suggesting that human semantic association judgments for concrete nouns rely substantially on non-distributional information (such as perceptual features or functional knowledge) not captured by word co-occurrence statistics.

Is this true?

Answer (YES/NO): NO